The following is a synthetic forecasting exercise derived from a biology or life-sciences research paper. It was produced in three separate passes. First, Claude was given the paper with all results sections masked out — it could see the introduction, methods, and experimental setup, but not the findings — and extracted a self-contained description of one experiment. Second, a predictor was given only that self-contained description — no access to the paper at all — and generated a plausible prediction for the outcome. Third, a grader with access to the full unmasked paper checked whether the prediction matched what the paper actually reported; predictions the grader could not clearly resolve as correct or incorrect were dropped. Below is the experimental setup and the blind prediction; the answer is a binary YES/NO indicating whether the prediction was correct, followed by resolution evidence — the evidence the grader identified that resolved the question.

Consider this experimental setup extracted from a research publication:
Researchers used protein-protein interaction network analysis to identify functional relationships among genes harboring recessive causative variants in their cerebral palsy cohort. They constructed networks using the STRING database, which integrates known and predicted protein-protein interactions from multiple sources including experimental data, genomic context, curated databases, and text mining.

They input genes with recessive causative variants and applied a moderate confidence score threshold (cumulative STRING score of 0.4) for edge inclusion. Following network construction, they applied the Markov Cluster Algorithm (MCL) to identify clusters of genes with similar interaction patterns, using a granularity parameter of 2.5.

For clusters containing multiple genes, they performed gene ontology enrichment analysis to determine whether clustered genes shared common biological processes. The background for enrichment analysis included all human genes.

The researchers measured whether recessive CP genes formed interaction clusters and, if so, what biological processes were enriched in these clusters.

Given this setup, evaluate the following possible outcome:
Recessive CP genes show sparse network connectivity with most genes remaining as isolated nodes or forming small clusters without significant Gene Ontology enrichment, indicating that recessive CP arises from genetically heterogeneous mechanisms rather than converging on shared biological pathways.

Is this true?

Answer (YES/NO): NO